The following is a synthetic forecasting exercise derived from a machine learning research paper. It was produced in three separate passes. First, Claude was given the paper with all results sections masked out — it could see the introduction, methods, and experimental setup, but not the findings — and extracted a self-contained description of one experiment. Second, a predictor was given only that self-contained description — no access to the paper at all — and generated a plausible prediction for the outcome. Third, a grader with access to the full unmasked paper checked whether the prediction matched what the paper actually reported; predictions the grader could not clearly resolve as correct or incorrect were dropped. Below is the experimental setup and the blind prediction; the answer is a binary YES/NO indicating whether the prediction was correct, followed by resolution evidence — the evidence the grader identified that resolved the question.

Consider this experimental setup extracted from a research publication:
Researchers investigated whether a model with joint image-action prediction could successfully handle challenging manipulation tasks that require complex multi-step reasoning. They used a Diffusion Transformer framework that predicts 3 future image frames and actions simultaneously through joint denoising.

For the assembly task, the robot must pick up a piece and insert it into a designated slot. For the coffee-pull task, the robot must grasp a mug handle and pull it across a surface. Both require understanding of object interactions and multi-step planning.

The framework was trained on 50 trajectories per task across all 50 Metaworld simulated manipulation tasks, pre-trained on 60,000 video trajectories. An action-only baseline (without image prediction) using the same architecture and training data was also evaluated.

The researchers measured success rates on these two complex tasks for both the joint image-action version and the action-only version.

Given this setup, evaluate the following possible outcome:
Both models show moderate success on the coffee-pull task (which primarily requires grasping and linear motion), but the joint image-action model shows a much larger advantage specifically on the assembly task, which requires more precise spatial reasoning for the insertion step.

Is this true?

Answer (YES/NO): NO